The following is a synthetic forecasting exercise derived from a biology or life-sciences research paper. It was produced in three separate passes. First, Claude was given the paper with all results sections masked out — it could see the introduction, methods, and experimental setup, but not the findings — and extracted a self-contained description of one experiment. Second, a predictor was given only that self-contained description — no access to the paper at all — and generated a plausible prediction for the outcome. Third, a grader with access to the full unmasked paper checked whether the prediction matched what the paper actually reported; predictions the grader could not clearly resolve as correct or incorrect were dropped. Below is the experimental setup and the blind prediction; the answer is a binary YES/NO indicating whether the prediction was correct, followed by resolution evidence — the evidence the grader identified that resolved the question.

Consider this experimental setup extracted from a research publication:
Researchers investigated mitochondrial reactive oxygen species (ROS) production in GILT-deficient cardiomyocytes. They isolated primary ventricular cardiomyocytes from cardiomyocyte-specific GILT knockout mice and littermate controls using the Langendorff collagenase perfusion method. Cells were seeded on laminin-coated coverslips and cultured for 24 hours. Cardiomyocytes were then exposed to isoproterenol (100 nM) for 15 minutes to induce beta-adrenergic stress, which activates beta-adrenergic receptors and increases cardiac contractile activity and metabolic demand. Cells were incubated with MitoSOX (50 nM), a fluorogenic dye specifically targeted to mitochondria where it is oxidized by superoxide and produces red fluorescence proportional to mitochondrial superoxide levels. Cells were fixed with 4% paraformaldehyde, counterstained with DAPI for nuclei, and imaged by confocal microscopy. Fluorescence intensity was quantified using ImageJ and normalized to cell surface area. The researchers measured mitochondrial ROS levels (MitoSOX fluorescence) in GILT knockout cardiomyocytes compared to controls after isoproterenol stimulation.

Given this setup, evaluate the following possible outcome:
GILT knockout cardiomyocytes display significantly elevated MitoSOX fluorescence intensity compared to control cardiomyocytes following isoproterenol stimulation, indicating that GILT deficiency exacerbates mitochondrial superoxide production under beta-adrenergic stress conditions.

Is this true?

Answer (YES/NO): YES